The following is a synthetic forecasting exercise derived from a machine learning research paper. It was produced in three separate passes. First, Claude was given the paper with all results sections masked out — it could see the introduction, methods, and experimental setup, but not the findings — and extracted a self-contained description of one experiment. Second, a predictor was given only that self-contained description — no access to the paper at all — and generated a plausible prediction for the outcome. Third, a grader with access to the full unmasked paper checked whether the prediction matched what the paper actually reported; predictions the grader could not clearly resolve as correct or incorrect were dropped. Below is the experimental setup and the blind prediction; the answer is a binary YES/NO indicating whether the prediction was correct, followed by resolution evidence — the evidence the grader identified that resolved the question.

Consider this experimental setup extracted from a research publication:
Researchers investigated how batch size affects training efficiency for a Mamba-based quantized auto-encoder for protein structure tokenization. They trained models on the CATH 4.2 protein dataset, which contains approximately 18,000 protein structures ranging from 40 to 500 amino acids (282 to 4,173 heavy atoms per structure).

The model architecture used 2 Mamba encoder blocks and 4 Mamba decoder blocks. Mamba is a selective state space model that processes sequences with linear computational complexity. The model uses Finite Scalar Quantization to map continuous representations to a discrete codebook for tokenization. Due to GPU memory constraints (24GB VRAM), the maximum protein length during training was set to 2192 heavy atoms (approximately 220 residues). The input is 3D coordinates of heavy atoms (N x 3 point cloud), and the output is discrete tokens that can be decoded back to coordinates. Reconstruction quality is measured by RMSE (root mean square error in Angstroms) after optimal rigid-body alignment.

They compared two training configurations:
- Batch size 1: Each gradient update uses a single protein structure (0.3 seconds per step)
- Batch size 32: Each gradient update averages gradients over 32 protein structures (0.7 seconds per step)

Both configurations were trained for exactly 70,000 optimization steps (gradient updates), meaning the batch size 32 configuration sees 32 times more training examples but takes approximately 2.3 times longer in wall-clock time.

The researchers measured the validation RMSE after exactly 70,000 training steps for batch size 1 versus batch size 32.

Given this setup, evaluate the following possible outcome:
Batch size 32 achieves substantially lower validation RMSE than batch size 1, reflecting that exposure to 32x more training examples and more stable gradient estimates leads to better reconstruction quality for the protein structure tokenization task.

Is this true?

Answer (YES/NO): YES